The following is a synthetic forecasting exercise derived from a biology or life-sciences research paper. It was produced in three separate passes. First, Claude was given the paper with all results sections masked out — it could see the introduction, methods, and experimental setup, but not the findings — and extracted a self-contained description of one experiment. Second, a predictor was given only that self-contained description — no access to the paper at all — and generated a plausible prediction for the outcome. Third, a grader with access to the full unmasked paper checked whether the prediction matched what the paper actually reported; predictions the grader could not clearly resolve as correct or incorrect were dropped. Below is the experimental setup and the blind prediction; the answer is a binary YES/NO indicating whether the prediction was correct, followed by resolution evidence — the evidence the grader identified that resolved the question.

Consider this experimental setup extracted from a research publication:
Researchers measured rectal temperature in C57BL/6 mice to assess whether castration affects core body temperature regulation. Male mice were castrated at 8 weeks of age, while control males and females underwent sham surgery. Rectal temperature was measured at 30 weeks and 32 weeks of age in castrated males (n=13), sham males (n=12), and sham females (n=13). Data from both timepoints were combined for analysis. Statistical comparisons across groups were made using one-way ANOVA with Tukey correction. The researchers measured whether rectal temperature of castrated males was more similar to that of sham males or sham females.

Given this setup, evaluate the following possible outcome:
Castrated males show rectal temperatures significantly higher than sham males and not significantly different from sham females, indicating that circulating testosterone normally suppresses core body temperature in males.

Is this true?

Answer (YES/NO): NO